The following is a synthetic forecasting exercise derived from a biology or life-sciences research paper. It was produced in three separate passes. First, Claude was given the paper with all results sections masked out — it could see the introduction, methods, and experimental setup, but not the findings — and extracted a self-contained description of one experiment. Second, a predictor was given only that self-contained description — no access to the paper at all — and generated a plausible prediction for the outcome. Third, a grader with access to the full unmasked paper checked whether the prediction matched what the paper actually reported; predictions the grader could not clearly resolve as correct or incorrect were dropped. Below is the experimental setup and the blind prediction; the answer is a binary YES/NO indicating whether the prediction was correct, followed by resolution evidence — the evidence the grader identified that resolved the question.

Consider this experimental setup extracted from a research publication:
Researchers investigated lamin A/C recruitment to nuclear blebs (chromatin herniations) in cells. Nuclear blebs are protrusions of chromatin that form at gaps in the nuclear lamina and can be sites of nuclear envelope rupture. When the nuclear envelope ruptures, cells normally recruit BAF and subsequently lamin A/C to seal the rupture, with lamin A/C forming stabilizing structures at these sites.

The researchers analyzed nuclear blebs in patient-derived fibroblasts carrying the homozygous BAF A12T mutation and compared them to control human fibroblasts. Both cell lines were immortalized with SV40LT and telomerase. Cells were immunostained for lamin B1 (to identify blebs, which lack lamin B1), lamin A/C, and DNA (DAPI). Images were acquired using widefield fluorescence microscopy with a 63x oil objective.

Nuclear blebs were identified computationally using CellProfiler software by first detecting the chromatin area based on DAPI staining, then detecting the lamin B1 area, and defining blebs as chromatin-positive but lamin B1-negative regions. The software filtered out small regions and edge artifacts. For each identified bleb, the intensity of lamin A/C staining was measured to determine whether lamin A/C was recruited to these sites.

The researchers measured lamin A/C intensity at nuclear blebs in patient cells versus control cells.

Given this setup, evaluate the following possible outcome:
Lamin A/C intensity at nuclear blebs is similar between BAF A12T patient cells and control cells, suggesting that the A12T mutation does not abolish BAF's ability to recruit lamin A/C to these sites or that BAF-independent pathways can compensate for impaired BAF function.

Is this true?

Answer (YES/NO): NO